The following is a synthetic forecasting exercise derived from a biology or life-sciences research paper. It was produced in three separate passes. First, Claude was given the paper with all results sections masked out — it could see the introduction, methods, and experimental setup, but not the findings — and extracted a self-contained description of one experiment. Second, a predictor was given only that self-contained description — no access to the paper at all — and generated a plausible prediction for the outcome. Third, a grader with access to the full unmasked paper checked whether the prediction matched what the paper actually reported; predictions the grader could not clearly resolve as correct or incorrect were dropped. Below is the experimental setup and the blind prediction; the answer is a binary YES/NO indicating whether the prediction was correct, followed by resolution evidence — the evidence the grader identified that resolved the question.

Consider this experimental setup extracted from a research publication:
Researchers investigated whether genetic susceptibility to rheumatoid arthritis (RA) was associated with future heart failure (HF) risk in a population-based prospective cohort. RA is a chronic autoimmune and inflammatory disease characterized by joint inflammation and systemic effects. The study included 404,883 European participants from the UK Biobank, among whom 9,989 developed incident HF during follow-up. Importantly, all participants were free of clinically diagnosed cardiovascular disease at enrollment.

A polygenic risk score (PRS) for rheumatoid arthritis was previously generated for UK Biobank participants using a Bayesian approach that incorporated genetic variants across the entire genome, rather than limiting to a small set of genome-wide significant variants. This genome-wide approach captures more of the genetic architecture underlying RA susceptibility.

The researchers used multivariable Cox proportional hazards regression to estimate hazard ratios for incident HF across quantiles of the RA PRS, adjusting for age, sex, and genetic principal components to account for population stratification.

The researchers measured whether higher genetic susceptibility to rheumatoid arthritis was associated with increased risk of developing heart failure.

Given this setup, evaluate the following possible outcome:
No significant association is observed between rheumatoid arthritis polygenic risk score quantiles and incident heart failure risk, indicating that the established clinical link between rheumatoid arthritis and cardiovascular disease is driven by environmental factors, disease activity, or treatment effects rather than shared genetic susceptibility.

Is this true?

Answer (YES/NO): NO